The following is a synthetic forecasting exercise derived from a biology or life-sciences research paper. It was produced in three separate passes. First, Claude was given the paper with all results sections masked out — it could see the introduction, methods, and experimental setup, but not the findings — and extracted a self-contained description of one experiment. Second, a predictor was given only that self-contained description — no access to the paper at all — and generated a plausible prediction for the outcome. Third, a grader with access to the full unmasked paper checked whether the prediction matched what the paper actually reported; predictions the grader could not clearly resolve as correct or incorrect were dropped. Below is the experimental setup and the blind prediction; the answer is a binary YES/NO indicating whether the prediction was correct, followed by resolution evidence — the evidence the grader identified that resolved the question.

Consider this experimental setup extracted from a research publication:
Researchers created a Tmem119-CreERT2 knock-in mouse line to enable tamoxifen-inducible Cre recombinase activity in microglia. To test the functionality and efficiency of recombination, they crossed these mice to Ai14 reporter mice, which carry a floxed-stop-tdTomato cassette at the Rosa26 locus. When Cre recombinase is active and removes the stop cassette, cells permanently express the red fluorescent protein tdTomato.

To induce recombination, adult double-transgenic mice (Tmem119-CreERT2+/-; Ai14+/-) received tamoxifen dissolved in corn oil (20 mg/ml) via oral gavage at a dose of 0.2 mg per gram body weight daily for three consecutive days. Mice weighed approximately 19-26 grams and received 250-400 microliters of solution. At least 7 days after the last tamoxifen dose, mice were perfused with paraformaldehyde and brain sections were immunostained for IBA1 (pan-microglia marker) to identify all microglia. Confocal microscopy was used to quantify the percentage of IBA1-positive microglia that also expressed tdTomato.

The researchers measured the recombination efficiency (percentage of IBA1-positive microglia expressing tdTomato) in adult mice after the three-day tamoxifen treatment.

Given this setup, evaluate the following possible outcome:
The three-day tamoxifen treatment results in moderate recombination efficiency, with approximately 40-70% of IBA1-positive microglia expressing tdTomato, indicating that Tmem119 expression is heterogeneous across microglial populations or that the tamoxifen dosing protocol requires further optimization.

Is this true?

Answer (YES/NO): NO